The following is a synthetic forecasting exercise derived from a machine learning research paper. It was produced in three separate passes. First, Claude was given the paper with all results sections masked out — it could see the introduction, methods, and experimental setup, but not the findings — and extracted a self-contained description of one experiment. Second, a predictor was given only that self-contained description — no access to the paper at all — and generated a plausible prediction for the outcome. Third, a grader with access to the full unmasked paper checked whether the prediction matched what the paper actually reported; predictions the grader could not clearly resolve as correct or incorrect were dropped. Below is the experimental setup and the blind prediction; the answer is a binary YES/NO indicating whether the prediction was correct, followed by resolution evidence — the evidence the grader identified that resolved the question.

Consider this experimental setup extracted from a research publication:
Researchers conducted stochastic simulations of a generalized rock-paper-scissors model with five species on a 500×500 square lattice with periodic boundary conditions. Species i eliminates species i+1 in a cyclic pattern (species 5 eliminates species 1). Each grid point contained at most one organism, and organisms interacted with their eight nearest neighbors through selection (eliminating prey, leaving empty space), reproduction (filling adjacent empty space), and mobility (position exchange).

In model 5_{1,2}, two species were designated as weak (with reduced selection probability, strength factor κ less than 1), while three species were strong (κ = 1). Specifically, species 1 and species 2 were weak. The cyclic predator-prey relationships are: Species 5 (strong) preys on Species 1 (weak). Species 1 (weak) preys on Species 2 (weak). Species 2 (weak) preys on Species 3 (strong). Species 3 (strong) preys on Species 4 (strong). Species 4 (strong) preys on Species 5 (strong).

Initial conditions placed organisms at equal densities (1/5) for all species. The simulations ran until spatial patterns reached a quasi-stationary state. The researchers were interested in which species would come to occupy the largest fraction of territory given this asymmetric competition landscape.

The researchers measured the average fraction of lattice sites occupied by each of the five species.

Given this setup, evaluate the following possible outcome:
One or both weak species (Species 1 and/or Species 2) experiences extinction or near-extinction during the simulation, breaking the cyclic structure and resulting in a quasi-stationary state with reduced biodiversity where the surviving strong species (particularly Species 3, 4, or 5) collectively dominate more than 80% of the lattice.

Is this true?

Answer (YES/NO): NO